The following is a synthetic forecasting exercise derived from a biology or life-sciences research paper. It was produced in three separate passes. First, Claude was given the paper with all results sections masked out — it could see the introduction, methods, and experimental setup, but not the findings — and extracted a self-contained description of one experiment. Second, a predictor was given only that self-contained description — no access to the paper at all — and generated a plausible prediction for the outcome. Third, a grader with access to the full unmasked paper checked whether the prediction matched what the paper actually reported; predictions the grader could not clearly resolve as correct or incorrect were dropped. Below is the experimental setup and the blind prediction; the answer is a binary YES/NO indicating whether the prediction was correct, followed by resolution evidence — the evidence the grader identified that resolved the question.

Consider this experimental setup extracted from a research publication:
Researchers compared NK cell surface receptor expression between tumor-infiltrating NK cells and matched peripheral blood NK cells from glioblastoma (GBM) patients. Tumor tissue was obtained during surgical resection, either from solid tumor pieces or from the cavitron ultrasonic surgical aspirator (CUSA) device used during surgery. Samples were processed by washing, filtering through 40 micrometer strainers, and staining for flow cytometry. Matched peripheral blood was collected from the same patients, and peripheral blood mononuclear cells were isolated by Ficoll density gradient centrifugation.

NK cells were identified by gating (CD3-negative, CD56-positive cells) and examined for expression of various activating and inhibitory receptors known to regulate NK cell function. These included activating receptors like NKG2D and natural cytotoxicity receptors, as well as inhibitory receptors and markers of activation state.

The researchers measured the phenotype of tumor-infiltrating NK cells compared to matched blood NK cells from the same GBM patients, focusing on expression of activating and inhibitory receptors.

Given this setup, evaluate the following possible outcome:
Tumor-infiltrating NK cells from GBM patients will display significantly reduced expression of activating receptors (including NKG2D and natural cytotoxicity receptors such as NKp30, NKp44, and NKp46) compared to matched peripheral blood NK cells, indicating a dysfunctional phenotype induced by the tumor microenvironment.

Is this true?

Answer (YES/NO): YES